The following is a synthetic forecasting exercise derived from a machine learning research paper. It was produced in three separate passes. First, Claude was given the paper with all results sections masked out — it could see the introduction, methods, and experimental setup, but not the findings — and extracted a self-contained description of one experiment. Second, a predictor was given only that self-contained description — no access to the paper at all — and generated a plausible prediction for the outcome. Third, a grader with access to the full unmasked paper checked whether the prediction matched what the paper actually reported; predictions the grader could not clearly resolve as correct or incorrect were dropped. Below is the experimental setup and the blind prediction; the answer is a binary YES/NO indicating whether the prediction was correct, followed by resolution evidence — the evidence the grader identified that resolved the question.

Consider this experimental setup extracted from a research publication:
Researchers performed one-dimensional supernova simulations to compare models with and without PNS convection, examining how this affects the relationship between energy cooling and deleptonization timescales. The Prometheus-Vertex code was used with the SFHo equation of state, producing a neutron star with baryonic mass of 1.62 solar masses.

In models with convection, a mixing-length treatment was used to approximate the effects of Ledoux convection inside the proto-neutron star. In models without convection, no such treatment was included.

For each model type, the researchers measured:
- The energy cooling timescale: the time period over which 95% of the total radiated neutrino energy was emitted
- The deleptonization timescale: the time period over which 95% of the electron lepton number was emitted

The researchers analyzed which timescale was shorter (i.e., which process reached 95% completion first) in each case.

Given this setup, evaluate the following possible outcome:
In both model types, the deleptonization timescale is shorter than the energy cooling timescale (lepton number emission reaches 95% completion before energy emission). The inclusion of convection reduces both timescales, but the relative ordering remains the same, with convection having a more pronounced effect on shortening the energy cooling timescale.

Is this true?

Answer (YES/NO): NO